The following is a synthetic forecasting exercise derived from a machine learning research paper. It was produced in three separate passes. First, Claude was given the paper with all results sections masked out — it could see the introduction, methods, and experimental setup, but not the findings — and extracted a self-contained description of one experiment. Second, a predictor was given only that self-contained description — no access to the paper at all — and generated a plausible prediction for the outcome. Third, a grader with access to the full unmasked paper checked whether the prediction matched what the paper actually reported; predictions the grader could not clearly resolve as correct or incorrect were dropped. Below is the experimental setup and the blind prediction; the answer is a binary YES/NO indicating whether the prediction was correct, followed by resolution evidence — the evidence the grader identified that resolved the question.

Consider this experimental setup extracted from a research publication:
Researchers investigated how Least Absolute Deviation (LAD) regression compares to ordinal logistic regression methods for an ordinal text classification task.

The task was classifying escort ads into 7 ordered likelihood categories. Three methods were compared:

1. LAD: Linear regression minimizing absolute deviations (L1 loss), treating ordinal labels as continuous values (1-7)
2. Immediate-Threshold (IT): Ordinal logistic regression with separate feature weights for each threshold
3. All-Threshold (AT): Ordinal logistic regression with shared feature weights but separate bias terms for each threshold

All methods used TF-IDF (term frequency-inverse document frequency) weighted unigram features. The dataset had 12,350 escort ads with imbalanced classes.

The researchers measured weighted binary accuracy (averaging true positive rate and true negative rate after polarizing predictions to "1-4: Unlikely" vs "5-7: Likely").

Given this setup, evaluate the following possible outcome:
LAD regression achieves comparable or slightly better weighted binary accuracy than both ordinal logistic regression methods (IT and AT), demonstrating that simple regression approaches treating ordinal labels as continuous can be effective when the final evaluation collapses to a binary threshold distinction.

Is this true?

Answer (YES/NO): NO